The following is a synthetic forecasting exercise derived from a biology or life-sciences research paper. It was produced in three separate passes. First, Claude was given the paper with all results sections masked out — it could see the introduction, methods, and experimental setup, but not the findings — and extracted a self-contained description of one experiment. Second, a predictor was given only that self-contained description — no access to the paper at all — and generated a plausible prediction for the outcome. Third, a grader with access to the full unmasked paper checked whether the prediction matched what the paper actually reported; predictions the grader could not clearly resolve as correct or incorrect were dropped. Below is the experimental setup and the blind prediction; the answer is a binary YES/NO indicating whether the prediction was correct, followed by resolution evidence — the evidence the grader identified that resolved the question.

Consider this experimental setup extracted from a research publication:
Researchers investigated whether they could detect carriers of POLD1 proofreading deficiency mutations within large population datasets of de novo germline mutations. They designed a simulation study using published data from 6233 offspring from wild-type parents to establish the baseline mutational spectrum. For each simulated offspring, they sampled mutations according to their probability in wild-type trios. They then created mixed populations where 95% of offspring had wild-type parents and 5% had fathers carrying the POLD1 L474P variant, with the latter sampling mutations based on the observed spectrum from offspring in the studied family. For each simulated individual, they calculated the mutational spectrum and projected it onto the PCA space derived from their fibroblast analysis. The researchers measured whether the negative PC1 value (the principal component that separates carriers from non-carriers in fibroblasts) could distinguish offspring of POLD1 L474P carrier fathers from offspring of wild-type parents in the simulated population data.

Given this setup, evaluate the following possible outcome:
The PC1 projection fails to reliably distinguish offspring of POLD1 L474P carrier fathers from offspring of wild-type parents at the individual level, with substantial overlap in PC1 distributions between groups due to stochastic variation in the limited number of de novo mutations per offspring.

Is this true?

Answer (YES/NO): YES